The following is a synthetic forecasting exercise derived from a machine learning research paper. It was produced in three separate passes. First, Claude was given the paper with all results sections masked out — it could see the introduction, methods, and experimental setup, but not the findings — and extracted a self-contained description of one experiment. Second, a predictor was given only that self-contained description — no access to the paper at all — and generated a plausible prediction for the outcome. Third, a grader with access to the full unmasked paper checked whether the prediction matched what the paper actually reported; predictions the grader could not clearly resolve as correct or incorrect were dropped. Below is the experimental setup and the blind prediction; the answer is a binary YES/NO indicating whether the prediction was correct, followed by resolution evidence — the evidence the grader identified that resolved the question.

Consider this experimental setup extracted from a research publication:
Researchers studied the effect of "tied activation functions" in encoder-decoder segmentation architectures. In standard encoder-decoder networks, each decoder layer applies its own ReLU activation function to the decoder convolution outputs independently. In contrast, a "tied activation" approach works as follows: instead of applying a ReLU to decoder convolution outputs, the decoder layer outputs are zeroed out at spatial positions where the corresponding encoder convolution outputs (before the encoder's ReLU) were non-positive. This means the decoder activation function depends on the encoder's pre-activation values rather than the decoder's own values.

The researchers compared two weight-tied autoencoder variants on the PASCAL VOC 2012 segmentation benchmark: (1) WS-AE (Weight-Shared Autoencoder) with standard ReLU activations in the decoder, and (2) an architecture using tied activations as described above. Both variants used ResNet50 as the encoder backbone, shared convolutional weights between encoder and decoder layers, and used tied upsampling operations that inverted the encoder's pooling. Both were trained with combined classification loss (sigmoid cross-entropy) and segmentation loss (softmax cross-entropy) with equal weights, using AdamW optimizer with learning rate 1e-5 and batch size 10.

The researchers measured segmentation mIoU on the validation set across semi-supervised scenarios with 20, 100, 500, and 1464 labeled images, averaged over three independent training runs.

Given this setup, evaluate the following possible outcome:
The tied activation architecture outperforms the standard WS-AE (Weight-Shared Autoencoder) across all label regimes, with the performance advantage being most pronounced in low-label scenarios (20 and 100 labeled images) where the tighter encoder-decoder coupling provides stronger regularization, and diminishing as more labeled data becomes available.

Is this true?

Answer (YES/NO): YES